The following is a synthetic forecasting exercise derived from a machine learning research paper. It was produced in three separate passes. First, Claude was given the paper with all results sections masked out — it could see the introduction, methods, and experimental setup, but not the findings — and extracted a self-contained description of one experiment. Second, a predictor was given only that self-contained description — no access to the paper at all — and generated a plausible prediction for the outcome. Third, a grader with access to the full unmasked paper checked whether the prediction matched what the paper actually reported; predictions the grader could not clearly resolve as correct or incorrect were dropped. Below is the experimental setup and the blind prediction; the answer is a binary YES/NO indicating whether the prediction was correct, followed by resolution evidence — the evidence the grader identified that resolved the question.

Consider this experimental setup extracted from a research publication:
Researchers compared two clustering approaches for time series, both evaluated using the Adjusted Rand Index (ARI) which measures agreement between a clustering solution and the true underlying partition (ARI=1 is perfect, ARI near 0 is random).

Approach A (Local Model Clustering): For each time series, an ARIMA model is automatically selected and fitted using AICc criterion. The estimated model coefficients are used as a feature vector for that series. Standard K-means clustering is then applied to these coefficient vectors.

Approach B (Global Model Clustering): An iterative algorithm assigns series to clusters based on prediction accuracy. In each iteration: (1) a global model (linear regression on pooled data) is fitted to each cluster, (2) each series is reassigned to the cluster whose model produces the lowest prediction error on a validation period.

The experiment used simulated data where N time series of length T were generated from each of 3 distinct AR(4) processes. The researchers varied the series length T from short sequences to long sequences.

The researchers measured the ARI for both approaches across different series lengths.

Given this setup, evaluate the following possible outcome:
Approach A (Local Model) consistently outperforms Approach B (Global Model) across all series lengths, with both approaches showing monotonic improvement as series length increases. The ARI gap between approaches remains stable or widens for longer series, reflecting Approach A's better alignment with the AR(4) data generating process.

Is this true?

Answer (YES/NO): NO